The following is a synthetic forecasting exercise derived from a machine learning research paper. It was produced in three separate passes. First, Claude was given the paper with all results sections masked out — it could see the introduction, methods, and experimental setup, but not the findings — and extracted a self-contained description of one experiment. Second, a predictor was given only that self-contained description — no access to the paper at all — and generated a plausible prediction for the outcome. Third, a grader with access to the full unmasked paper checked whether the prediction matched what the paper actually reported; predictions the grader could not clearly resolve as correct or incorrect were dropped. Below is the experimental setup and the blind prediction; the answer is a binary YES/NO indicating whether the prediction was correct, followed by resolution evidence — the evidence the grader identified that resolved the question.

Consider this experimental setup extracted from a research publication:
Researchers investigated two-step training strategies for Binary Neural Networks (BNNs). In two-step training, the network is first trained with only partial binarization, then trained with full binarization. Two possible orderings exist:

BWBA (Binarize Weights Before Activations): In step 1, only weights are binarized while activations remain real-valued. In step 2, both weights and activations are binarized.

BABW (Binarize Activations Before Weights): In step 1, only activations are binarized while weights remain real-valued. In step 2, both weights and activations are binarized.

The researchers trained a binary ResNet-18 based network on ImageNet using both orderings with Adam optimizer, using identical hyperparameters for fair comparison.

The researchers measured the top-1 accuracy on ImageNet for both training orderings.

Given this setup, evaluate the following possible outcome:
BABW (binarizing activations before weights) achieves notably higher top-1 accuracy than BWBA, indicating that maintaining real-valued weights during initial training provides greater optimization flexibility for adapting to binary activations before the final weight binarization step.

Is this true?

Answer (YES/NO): YES